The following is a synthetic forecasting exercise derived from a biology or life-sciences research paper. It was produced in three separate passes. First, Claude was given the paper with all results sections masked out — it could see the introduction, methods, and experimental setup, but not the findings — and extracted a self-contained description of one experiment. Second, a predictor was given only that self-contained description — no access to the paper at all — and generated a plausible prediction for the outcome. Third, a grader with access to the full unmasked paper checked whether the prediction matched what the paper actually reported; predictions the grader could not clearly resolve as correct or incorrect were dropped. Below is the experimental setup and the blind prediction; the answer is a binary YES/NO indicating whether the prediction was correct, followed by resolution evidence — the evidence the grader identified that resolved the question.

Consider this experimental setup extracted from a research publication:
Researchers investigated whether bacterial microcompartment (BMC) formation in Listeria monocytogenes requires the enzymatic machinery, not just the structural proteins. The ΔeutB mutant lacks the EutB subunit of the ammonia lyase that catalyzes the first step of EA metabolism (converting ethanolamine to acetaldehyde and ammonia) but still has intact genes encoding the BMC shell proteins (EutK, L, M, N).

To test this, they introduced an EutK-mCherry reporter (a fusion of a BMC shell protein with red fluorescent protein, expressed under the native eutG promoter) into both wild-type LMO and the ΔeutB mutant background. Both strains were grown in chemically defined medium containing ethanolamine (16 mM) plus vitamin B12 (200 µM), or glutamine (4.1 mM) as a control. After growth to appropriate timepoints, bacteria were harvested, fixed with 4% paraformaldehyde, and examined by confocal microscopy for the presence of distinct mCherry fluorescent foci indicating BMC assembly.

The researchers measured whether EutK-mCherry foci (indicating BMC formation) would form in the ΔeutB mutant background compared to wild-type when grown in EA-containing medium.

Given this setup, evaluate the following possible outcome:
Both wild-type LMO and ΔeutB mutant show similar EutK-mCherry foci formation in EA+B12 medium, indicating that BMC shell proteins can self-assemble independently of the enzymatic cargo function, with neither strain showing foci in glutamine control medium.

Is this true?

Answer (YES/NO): NO